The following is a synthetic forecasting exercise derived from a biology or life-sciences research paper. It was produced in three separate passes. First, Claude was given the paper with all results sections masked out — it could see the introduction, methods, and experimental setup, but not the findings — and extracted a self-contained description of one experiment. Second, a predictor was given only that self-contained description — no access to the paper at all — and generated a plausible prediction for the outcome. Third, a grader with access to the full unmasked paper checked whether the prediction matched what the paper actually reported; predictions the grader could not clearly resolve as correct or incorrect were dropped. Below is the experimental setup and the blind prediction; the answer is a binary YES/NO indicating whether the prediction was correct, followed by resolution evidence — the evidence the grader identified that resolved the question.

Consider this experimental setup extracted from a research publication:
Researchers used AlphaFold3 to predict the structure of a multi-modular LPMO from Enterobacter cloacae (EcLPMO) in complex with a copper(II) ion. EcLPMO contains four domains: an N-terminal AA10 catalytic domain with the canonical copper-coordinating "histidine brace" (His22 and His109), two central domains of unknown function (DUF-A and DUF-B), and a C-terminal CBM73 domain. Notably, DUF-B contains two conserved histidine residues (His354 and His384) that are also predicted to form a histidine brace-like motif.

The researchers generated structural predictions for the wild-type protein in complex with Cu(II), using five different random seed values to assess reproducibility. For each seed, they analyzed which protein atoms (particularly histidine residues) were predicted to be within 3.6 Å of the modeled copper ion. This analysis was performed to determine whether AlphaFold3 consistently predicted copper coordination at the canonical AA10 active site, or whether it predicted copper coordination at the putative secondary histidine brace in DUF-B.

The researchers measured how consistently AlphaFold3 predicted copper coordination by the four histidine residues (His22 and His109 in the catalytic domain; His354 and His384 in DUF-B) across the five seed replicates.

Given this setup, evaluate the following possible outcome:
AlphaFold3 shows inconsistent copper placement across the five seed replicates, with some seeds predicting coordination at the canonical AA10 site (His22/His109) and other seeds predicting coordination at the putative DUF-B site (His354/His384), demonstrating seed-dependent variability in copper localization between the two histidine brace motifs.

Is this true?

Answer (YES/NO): NO